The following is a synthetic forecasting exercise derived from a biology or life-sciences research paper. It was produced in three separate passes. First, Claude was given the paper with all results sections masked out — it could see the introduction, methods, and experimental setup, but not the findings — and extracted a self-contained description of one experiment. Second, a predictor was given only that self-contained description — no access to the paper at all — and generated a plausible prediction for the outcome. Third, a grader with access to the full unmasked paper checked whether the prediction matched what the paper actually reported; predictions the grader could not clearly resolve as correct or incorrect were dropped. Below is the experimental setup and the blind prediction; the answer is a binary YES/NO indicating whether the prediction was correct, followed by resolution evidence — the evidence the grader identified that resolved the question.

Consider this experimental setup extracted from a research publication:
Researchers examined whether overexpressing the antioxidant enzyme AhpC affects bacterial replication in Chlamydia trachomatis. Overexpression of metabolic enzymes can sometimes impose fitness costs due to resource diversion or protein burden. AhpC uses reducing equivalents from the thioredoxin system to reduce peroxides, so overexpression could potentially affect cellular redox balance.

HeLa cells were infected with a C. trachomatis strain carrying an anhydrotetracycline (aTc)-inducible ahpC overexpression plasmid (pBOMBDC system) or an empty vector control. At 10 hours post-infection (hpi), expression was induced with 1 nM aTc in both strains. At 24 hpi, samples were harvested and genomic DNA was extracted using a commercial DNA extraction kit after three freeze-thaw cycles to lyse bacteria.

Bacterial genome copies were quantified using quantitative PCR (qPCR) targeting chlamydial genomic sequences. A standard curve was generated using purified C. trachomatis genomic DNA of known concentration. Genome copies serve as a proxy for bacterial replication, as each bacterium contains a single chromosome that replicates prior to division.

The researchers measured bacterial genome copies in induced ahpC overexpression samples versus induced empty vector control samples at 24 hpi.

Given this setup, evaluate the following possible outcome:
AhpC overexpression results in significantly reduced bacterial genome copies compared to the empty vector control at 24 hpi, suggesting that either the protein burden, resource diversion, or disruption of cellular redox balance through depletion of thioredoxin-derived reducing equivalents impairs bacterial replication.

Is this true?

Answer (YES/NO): NO